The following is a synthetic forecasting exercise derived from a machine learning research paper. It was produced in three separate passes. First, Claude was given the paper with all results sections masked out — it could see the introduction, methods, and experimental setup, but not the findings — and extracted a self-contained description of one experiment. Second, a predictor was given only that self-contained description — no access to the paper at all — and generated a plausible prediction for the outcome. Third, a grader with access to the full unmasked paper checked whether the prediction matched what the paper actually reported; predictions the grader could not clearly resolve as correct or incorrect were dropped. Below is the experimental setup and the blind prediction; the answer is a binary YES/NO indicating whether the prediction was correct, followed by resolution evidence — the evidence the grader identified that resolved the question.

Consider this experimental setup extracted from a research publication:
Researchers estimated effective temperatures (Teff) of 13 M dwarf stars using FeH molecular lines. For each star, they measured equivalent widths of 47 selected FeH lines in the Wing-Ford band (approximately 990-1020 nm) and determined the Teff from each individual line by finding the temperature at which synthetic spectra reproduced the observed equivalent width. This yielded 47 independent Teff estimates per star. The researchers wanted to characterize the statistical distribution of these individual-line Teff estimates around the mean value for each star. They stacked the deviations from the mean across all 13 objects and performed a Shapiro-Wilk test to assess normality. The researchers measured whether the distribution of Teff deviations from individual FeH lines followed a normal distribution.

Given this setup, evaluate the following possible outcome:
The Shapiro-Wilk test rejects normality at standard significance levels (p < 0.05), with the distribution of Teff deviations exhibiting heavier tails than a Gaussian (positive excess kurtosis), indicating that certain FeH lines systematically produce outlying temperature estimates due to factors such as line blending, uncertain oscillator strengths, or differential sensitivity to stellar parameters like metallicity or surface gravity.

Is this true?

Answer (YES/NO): NO